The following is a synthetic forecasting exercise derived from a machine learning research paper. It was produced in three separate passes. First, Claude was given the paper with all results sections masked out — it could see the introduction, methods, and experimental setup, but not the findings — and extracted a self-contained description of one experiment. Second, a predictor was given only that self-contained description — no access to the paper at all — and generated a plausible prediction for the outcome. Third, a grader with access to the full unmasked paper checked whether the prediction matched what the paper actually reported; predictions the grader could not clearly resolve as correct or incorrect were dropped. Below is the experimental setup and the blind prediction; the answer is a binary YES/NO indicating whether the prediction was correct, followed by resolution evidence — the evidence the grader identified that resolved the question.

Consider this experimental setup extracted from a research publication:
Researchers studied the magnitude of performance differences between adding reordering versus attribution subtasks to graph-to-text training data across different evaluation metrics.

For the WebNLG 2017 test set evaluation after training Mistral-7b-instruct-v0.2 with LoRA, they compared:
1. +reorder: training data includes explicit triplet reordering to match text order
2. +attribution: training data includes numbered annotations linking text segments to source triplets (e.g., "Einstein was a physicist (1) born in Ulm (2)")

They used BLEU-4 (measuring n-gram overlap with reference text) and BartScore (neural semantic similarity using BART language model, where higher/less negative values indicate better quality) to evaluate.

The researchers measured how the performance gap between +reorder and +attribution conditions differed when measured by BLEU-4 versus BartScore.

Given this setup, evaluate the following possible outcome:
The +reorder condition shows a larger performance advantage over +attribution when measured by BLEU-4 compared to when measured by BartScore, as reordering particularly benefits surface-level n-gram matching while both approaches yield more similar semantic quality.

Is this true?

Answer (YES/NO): NO